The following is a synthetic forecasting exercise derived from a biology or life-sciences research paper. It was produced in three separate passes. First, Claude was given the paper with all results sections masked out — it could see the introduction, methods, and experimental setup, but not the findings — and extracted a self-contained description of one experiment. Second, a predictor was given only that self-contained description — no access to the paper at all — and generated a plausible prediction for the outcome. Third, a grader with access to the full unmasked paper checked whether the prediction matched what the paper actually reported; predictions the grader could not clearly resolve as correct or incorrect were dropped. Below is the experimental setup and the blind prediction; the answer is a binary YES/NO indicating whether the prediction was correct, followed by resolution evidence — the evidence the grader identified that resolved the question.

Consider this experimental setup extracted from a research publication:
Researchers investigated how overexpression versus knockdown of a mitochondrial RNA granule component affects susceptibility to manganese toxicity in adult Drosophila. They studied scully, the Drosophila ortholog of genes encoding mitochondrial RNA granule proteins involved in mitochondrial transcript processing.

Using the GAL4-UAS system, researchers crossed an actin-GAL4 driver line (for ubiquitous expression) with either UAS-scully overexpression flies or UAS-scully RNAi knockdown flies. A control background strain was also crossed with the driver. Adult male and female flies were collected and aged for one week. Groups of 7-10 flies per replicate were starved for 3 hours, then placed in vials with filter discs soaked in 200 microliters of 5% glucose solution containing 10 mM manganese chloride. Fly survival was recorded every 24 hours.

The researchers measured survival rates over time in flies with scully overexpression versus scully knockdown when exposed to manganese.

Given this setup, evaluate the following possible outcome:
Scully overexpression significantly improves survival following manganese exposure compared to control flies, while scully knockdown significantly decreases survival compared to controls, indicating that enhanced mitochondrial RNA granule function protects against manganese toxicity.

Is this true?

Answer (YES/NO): NO